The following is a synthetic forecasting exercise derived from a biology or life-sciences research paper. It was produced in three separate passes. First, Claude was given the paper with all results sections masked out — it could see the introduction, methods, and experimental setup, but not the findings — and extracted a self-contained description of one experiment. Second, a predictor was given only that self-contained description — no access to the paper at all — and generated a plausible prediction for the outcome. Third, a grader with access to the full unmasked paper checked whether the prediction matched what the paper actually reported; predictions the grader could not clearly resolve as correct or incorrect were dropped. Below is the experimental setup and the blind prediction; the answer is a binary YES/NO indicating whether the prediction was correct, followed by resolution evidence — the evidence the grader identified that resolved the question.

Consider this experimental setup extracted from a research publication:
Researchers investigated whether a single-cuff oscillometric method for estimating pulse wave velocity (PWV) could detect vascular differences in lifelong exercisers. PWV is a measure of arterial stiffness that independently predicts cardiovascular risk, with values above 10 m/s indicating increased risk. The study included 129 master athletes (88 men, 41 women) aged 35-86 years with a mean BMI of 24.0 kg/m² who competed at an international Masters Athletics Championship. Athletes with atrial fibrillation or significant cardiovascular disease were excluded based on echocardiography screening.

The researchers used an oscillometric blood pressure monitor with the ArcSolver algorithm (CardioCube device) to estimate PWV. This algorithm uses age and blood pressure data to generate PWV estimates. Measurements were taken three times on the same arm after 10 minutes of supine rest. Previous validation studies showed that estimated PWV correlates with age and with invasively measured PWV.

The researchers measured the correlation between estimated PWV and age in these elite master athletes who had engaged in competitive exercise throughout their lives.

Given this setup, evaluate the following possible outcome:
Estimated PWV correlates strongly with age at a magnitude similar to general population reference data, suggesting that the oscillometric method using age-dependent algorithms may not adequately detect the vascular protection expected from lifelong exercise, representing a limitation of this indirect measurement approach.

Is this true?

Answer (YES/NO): YES